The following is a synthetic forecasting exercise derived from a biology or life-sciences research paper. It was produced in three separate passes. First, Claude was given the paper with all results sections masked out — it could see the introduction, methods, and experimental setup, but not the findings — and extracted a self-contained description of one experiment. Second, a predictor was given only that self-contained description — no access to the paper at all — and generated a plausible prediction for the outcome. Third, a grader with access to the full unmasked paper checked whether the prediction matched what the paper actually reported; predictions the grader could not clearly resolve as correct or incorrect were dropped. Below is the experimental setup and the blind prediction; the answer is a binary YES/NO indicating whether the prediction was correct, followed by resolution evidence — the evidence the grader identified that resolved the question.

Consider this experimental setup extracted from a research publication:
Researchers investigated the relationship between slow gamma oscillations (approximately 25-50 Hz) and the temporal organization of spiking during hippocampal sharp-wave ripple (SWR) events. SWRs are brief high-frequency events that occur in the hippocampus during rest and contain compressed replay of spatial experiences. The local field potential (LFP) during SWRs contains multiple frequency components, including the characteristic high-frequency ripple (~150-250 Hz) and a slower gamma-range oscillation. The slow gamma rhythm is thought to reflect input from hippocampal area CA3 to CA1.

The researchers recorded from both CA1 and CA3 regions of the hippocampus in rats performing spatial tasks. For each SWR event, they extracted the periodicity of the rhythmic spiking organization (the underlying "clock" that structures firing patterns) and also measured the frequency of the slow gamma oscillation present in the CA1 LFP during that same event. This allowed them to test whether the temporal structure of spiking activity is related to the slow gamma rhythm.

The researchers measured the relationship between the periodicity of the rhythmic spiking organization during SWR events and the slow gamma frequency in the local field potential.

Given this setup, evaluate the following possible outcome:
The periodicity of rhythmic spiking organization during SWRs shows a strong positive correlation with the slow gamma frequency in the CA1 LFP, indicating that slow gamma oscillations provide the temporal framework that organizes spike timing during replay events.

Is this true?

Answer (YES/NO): NO